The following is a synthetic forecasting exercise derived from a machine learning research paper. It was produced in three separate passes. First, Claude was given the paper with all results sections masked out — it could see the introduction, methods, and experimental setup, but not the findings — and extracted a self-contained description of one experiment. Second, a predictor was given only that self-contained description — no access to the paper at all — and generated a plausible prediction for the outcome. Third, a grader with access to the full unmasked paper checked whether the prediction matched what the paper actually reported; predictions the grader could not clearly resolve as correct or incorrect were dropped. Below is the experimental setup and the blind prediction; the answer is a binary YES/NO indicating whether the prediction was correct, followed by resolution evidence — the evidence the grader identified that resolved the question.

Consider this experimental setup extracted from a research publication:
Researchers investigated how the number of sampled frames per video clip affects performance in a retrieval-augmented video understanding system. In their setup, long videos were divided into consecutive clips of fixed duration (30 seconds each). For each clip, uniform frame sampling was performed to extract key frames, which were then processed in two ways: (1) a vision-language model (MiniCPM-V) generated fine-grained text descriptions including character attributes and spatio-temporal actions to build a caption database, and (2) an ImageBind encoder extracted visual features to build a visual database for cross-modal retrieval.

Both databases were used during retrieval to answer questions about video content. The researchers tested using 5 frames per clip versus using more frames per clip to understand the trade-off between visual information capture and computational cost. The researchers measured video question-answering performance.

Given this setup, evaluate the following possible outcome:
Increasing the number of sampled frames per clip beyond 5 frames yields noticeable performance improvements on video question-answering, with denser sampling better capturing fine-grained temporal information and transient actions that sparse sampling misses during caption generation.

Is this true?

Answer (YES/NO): NO